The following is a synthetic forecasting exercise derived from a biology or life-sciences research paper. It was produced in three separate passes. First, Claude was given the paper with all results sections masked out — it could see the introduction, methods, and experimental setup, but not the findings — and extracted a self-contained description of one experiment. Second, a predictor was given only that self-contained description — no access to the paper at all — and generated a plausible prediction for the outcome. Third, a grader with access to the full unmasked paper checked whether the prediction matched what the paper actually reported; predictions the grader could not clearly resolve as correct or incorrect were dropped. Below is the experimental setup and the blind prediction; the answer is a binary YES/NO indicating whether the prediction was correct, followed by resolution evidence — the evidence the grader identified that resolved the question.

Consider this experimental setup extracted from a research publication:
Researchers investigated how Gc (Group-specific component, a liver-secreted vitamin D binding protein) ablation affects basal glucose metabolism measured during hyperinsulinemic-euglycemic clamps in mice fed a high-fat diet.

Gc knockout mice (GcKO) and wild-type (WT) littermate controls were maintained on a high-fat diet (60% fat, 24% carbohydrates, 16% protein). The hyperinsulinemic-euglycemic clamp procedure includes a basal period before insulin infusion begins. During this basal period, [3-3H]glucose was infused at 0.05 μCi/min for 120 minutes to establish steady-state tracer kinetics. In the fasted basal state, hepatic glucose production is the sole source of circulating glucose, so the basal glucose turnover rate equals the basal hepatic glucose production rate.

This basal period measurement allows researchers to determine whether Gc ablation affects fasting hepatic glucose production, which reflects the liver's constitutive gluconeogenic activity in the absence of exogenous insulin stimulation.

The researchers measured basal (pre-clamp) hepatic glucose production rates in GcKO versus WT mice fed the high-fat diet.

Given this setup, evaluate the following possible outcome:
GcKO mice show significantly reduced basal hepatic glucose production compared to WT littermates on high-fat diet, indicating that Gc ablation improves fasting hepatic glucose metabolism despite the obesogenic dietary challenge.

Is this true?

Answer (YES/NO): NO